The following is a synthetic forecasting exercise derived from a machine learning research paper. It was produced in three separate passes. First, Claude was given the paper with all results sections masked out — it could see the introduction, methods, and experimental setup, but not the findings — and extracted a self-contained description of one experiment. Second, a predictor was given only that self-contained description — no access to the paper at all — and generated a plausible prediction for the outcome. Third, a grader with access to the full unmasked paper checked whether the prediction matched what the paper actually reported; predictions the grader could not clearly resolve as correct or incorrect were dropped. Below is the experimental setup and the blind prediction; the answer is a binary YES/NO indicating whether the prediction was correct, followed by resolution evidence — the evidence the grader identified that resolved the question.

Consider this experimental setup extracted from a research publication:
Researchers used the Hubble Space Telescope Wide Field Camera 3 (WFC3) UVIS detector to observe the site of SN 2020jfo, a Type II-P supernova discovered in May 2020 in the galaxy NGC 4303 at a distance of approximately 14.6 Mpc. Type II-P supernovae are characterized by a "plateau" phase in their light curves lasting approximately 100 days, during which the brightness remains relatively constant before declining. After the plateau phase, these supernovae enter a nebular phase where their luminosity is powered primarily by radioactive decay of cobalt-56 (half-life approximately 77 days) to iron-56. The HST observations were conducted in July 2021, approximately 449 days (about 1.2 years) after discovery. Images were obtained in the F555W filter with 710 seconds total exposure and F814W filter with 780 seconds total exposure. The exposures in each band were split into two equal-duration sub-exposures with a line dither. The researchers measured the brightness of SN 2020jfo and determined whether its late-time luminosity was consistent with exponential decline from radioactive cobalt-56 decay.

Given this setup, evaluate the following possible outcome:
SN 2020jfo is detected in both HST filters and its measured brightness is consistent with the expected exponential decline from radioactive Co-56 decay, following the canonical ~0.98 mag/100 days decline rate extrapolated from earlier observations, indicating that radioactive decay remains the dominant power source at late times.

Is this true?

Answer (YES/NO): YES